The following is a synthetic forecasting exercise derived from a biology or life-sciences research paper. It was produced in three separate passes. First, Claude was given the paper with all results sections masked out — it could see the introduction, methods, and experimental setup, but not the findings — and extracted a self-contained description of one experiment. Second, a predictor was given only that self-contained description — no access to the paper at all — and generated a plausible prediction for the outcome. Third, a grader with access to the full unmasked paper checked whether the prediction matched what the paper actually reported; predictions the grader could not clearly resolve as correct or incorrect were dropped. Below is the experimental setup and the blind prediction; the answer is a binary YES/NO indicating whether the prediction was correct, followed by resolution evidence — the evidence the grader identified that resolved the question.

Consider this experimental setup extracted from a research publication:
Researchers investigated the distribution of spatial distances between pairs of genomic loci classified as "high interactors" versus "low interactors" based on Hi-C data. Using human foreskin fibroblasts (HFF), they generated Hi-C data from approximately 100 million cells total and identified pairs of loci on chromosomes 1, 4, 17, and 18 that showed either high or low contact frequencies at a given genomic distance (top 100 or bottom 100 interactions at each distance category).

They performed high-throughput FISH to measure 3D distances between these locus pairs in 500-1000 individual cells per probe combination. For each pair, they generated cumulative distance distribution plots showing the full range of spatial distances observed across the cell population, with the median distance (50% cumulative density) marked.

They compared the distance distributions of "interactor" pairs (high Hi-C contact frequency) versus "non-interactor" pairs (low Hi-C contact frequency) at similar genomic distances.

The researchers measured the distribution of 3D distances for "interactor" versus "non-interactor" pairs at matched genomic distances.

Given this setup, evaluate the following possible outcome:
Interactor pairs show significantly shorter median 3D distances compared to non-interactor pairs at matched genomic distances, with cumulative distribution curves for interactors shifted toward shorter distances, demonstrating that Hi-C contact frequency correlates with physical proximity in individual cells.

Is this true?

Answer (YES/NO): YES